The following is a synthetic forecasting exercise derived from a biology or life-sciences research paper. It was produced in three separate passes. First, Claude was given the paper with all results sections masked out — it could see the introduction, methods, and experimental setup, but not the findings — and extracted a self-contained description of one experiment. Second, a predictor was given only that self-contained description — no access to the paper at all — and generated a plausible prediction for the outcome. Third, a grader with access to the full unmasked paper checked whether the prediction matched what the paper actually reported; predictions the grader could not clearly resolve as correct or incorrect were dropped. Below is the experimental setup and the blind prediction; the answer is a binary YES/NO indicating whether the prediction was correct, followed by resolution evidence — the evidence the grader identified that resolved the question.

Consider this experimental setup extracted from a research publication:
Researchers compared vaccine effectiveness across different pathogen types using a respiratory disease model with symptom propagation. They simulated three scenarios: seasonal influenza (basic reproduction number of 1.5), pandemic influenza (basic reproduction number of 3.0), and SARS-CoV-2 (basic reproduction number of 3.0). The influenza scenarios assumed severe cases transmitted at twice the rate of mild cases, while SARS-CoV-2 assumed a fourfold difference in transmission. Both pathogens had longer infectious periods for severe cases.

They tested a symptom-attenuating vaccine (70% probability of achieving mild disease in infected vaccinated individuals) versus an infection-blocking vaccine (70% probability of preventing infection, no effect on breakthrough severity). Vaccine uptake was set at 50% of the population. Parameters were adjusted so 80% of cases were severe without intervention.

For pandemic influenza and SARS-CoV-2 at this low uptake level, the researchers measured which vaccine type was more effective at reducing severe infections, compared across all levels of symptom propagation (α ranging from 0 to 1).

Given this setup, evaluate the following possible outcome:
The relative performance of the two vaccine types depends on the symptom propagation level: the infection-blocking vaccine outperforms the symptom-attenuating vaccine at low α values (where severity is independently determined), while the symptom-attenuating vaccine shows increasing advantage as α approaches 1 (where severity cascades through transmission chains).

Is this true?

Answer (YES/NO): NO